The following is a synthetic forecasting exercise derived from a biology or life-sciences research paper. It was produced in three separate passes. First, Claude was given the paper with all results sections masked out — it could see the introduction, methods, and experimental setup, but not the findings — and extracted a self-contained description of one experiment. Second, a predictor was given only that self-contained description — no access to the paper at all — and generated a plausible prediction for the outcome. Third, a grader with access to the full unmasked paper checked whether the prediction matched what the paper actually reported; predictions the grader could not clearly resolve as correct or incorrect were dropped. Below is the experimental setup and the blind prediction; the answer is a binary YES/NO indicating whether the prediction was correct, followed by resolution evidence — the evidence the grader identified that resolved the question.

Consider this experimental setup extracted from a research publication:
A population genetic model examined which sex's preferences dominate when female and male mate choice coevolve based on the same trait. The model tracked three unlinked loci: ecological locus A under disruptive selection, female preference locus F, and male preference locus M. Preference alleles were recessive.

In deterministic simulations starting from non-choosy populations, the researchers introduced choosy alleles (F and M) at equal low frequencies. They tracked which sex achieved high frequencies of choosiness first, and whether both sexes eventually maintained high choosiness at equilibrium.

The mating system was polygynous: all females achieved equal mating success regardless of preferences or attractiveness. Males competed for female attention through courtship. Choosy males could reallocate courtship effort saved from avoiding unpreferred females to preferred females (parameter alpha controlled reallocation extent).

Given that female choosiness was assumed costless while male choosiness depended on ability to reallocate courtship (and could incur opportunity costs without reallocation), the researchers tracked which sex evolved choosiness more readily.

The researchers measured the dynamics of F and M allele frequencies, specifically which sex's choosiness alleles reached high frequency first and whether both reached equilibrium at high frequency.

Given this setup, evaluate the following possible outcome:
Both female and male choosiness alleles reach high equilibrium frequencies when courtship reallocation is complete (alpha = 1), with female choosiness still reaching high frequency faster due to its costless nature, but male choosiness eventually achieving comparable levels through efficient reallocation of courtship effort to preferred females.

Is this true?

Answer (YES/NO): NO